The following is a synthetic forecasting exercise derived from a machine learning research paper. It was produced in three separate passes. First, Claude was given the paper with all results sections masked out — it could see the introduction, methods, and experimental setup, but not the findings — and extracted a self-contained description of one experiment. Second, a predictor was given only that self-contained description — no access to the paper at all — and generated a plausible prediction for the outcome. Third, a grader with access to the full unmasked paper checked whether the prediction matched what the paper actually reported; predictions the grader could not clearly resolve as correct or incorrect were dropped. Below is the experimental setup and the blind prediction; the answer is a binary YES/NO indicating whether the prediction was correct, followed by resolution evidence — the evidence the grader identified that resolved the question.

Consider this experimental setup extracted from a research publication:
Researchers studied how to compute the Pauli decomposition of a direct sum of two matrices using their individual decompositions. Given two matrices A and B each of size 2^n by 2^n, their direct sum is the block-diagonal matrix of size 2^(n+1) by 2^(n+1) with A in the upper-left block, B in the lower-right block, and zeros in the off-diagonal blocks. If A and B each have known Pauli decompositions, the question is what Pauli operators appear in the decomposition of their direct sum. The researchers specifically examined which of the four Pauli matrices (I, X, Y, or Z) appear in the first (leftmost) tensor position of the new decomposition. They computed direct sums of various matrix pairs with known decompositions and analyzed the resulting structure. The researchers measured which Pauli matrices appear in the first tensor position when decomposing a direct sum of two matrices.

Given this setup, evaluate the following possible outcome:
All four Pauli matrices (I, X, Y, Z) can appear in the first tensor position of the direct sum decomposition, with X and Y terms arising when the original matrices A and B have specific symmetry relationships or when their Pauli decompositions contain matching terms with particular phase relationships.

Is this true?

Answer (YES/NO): NO